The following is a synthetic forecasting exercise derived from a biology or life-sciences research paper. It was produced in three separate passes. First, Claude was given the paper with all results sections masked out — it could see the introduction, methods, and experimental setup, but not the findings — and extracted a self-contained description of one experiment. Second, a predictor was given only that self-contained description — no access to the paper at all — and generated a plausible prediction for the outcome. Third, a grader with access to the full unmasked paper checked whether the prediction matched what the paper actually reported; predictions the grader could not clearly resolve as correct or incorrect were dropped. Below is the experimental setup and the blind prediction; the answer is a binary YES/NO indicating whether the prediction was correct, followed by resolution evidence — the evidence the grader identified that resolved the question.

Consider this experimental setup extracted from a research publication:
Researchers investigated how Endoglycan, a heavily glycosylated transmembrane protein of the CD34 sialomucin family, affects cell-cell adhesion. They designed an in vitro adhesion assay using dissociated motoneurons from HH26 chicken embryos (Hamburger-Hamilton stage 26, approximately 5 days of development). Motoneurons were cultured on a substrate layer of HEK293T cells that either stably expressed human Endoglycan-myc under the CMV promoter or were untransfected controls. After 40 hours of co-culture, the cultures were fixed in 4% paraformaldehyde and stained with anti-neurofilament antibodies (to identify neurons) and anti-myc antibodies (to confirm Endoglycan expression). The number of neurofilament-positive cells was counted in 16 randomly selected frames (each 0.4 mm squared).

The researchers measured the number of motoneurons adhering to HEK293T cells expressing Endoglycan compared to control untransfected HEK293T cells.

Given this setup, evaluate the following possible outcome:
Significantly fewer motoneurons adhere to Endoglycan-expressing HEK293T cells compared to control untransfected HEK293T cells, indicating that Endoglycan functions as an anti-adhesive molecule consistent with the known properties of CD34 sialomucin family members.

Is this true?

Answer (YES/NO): YES